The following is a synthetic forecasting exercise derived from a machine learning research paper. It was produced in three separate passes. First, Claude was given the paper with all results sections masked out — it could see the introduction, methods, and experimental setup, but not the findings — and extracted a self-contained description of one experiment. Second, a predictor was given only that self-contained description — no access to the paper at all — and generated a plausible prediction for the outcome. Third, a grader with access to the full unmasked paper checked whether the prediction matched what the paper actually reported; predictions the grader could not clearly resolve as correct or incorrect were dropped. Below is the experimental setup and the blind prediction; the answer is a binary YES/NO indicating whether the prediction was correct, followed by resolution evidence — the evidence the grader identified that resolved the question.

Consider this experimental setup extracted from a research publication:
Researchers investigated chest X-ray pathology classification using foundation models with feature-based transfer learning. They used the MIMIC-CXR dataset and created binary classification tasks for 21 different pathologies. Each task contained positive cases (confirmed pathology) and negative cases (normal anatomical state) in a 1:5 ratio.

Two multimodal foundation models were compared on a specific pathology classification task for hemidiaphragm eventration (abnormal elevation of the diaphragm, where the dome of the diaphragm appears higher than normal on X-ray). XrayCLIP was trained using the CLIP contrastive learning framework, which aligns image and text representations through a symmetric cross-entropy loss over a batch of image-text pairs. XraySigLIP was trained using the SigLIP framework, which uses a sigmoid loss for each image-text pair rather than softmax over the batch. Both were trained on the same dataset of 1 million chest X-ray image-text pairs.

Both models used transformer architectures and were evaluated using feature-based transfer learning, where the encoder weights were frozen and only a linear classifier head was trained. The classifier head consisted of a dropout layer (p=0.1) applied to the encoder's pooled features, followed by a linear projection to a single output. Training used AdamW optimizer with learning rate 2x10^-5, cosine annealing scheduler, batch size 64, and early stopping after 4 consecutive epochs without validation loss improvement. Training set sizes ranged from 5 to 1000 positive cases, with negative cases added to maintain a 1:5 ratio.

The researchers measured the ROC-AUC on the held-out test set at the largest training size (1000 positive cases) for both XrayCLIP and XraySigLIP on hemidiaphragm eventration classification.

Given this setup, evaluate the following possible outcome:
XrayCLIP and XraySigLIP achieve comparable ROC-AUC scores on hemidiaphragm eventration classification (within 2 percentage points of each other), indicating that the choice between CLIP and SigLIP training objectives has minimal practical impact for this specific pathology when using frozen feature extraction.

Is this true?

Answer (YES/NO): YES